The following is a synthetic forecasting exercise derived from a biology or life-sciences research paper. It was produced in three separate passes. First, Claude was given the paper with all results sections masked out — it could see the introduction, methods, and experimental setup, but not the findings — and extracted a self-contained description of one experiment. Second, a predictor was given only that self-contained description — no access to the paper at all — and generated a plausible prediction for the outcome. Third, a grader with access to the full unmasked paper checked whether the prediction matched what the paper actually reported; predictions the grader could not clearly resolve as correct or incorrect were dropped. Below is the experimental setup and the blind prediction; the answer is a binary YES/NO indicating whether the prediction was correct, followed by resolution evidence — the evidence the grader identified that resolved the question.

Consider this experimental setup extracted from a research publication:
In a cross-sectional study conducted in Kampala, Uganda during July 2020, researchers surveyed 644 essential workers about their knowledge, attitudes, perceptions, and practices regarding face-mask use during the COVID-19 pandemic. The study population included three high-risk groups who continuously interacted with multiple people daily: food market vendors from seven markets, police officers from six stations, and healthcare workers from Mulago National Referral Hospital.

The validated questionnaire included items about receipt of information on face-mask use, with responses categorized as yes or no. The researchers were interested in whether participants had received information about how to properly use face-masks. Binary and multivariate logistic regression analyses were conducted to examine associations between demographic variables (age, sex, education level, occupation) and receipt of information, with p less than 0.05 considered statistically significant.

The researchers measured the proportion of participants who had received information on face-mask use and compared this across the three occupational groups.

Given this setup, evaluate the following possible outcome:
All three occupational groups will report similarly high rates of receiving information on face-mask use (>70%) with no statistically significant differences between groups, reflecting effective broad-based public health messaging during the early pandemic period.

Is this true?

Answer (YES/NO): NO